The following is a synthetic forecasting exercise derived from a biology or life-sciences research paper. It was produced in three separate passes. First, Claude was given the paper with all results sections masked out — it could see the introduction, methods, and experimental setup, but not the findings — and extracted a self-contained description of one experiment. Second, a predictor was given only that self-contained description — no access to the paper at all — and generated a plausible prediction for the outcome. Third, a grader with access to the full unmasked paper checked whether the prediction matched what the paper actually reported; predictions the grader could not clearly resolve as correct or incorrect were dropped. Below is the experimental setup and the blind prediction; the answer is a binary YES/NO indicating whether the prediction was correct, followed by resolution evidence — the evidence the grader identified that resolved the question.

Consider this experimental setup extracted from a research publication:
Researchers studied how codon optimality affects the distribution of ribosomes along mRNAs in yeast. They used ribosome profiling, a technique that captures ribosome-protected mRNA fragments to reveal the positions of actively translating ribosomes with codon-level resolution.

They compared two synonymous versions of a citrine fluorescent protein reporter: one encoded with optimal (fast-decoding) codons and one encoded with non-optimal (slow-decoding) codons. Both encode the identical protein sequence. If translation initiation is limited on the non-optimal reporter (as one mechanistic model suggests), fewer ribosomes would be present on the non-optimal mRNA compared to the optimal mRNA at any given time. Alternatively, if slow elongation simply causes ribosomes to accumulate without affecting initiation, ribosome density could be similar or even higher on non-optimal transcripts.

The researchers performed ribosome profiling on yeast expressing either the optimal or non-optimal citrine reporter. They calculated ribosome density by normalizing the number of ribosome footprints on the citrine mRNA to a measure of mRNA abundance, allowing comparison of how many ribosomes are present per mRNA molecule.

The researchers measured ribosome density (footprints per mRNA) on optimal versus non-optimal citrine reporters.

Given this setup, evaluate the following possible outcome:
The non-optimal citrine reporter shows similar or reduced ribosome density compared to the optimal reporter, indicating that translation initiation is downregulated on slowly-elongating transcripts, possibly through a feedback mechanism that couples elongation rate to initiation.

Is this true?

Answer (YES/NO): YES